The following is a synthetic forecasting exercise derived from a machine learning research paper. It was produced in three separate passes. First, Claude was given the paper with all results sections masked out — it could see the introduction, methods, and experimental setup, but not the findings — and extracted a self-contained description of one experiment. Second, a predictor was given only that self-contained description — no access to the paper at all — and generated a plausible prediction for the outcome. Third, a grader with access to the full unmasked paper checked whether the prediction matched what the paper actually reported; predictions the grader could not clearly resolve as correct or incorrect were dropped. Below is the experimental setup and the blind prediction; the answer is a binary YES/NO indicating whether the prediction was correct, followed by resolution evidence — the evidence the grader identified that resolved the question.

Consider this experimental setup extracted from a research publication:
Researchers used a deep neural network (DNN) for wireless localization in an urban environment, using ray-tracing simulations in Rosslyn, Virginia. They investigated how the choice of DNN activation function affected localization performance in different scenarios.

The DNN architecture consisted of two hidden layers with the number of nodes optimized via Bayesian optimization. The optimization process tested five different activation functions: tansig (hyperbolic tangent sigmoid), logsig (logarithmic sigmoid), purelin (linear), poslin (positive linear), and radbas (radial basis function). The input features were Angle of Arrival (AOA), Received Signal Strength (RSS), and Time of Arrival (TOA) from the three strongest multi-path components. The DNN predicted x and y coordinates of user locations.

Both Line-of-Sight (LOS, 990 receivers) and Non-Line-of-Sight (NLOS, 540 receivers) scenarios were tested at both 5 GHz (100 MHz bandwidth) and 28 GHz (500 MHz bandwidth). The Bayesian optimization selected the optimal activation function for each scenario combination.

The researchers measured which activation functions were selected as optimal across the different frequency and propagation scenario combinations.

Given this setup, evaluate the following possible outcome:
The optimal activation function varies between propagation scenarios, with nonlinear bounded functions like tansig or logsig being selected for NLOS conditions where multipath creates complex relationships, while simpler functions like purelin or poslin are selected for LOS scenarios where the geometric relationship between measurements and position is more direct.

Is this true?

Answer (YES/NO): NO